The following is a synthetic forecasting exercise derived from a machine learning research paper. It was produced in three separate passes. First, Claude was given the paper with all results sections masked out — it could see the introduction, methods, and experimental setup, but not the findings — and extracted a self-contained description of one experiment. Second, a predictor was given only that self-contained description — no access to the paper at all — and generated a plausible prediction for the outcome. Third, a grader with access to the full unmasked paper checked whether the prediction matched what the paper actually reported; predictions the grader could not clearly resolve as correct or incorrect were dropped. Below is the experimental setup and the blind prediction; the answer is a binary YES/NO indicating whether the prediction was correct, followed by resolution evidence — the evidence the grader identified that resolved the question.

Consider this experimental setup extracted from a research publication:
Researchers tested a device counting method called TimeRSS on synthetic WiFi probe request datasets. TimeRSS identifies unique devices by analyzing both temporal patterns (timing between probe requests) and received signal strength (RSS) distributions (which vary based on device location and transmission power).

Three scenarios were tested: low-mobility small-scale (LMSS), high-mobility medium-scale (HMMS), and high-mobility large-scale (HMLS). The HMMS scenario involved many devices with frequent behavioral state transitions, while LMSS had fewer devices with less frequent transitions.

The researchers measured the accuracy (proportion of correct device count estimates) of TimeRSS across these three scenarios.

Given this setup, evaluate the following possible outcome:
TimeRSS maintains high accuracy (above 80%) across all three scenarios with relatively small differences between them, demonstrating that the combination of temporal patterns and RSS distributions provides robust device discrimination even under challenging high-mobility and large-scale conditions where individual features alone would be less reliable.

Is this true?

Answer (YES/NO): NO